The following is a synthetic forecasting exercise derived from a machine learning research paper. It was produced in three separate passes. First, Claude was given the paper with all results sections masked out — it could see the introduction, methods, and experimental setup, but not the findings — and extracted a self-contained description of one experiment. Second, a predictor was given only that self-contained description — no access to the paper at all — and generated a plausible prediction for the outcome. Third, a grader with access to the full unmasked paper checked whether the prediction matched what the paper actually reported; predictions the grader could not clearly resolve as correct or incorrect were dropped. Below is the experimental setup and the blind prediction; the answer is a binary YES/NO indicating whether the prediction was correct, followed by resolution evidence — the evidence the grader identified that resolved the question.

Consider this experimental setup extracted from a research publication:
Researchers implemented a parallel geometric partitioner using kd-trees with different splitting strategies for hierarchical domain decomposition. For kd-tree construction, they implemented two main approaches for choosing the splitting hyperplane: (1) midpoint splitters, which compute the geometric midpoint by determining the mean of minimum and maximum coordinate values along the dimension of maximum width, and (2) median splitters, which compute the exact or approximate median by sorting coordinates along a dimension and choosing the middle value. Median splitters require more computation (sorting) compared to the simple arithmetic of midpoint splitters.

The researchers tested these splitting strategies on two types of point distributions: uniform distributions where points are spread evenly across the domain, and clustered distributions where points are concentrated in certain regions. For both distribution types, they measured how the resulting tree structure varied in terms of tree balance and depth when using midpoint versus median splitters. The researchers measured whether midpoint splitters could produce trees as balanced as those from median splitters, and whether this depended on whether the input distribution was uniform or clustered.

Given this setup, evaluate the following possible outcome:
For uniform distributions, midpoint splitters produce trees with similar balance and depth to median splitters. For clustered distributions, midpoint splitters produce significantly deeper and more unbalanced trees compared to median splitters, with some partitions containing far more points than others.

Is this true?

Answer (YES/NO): YES